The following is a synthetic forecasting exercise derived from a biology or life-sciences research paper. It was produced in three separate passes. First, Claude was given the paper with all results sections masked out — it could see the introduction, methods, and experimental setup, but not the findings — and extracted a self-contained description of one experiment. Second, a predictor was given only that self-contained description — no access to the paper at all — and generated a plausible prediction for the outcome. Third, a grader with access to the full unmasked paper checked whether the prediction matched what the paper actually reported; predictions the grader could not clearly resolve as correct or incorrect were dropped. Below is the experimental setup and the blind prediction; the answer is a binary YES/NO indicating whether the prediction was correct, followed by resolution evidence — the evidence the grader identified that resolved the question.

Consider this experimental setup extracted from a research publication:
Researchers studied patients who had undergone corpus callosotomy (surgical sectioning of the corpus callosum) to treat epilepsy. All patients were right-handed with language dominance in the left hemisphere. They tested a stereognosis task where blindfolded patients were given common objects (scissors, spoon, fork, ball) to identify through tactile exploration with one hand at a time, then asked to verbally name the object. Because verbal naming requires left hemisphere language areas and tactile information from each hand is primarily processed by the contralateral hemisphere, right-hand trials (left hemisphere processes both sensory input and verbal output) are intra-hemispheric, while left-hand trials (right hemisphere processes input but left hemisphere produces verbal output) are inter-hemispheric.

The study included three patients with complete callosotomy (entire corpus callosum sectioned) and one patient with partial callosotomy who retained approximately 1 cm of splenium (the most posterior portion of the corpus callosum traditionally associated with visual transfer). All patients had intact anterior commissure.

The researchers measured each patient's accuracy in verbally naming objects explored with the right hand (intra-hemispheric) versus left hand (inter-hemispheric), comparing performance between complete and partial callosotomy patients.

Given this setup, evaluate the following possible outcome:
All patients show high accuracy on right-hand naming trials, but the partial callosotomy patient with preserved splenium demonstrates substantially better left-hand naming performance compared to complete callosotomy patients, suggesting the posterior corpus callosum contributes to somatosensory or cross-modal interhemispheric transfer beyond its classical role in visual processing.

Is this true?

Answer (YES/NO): YES